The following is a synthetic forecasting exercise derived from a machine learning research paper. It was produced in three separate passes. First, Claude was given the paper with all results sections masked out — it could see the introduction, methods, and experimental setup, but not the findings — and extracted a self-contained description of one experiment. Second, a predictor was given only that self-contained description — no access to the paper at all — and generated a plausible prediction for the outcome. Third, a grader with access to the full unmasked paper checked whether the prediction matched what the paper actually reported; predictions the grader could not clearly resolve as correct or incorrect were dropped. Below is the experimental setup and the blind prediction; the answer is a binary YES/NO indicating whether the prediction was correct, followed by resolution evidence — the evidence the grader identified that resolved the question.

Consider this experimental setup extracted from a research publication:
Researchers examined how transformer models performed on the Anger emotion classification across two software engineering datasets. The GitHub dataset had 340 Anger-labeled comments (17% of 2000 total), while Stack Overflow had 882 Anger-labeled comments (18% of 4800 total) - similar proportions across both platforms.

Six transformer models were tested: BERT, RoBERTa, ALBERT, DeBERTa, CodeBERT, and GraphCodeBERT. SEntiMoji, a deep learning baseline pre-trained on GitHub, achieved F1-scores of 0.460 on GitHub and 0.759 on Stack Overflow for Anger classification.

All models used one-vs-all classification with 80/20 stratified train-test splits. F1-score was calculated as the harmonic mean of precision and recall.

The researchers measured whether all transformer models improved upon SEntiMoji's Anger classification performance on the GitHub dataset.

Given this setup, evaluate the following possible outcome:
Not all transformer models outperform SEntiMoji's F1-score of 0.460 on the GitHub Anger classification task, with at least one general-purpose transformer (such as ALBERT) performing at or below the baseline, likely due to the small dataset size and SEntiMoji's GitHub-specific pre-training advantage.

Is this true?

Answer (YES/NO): YES